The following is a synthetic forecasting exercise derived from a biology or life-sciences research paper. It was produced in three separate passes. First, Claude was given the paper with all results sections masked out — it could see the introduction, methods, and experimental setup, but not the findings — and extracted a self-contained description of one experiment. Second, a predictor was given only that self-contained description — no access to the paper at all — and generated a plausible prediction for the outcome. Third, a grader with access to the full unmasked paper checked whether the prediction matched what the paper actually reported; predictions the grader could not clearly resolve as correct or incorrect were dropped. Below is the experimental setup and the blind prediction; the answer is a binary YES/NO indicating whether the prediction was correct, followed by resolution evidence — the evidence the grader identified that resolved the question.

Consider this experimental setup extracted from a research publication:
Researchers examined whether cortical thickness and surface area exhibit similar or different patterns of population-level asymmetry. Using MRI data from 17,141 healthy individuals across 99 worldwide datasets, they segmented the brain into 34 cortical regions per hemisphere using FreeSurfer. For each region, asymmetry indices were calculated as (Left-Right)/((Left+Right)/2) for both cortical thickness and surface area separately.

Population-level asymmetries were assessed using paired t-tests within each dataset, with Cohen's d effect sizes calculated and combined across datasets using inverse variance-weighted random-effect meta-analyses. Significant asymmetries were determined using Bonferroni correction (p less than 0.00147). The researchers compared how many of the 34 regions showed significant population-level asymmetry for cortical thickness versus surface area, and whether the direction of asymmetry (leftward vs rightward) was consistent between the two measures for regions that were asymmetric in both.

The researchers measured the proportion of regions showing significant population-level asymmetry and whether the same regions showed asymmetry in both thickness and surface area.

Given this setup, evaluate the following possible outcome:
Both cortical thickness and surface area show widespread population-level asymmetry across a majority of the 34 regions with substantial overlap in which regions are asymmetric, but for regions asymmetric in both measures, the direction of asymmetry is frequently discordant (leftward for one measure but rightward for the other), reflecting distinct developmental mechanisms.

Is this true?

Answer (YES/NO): NO